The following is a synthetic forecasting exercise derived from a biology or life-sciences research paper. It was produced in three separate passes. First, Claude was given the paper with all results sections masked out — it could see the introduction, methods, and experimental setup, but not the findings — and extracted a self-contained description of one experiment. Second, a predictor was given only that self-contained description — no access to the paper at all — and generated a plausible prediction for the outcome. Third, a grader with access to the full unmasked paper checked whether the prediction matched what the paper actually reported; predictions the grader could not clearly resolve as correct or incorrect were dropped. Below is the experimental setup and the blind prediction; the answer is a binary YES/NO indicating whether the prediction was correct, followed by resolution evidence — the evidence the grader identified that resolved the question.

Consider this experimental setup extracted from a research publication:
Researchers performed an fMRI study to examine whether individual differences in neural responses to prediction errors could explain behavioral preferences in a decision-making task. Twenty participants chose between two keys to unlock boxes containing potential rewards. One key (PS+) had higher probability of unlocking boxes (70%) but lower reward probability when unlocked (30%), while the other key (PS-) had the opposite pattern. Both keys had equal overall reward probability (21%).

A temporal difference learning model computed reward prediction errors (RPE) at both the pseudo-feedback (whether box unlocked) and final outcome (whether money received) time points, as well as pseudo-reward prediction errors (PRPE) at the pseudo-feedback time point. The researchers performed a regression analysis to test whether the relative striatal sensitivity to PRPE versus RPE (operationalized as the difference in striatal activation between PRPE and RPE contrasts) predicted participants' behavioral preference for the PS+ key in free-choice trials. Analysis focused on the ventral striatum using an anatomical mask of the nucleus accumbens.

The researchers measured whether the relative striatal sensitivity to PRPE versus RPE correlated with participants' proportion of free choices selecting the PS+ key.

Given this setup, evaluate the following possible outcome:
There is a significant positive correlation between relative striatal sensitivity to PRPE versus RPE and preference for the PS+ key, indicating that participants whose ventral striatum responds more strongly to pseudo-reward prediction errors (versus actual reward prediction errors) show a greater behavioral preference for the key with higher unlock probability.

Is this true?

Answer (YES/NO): YES